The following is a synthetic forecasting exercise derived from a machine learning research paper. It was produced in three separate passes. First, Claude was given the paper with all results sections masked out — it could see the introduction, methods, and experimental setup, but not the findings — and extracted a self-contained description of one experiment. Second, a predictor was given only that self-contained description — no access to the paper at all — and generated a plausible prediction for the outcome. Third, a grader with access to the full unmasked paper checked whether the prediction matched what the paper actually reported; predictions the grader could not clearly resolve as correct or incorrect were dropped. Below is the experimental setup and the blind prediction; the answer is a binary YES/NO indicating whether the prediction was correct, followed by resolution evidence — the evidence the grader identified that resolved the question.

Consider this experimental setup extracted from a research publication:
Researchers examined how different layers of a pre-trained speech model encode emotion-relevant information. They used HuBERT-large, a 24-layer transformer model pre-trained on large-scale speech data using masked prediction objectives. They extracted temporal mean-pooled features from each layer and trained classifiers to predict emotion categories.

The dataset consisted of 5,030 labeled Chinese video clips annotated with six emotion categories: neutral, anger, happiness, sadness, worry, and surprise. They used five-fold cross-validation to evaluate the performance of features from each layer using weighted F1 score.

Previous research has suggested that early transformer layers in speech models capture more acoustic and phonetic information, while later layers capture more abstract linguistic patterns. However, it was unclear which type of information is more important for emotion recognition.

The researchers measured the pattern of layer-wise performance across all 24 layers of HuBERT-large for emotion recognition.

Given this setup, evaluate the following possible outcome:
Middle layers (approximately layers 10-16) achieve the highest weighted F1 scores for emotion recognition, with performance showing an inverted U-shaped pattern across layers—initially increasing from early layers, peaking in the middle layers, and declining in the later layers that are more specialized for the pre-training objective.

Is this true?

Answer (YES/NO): NO